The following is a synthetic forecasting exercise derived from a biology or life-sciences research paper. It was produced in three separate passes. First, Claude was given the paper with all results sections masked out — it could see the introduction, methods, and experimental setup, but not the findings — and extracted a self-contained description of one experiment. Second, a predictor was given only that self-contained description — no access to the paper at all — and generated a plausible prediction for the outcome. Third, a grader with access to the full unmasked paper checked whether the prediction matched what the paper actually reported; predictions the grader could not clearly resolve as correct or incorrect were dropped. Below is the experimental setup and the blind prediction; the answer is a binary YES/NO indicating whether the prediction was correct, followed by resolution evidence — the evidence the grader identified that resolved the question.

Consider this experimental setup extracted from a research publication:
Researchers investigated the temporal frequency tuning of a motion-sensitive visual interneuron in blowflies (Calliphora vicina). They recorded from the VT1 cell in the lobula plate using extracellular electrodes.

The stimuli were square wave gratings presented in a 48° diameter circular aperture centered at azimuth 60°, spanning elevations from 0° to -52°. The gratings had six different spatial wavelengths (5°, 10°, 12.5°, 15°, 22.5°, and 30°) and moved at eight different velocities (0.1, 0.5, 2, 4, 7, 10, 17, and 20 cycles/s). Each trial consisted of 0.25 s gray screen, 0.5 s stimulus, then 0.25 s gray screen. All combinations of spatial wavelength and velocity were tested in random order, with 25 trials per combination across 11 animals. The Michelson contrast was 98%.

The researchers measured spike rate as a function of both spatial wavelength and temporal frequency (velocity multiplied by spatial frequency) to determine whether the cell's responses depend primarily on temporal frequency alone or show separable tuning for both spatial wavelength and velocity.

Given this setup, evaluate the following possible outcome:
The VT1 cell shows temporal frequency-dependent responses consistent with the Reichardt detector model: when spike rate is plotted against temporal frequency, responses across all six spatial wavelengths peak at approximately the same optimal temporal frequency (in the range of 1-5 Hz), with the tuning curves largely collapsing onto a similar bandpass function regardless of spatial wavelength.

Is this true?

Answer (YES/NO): NO